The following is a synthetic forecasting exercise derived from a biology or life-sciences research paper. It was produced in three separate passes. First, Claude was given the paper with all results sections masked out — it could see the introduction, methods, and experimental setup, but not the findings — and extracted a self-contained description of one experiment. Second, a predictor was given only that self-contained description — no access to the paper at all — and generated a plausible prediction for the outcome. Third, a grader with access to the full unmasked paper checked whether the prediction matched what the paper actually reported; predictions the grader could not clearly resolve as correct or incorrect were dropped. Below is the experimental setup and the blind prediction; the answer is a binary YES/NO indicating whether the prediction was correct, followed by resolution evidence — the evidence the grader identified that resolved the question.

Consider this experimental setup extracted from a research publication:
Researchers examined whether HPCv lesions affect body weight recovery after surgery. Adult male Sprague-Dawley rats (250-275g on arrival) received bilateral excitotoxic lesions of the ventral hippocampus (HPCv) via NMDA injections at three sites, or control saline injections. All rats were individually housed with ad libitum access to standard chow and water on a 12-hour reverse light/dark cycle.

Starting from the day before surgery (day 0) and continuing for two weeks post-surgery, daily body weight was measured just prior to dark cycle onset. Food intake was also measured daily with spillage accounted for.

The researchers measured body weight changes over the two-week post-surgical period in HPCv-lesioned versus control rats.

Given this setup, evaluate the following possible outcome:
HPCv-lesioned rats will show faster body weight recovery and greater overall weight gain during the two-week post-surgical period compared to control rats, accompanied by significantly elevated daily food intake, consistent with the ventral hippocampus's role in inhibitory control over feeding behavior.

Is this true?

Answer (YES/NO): NO